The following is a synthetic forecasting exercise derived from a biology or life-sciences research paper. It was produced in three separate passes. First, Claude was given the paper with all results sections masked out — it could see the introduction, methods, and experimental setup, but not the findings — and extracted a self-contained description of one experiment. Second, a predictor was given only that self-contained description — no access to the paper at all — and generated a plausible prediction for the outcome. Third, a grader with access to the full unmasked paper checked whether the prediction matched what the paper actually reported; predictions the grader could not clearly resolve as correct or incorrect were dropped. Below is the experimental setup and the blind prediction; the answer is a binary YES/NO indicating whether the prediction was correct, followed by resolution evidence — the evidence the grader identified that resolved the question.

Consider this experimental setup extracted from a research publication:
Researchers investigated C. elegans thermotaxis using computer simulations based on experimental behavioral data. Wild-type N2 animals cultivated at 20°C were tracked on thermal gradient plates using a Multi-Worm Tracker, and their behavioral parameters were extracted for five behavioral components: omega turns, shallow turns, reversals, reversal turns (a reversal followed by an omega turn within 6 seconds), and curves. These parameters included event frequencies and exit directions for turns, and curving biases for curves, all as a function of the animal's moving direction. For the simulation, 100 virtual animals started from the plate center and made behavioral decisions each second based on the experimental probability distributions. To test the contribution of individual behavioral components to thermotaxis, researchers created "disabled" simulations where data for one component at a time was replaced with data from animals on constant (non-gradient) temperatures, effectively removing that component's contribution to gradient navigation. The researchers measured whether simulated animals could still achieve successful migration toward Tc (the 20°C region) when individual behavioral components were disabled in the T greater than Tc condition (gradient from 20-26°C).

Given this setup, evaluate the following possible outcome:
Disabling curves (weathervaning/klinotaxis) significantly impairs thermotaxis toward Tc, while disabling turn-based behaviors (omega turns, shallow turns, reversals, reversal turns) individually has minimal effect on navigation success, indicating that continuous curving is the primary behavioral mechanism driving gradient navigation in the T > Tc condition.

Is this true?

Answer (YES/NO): NO